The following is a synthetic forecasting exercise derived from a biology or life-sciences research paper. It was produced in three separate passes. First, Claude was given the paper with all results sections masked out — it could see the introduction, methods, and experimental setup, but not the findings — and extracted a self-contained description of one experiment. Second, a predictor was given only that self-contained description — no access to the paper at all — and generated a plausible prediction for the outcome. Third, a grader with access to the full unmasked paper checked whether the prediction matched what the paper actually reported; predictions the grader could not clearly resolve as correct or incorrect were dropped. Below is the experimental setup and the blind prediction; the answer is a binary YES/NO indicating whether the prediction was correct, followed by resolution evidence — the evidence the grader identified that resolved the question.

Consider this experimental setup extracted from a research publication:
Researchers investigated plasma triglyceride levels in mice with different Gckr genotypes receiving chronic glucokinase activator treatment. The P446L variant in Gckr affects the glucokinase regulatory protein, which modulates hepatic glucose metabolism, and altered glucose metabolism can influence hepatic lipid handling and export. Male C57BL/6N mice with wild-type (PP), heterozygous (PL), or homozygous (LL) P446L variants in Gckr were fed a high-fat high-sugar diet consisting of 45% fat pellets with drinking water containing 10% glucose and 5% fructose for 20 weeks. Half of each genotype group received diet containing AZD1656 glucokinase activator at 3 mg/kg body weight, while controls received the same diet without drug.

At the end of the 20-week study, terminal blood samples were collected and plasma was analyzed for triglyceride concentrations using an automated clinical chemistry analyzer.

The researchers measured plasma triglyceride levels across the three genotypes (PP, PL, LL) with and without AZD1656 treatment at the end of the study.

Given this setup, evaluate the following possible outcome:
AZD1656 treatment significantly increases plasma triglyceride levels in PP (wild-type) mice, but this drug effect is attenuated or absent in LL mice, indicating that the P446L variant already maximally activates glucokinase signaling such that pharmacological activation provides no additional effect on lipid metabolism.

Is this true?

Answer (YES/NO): NO